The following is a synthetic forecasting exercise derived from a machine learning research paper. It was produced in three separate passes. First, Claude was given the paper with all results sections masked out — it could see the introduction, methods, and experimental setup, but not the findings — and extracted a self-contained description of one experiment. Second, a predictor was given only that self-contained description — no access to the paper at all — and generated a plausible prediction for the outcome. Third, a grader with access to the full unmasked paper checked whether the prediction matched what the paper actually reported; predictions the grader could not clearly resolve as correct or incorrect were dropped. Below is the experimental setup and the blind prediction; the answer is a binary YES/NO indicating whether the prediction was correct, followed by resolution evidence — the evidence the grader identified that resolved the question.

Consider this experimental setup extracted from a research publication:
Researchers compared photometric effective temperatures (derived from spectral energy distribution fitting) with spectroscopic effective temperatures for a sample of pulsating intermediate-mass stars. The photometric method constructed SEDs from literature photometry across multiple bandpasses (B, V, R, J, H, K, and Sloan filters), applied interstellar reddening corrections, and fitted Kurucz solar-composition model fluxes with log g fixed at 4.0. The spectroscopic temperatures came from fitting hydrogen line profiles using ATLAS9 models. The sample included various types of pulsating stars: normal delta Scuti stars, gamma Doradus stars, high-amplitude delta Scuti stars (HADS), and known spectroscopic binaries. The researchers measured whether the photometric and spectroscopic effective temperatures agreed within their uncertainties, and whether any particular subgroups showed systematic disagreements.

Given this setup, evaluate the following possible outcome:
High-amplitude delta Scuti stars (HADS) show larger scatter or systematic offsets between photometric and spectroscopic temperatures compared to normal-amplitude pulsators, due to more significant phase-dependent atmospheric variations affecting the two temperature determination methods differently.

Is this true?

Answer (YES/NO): YES